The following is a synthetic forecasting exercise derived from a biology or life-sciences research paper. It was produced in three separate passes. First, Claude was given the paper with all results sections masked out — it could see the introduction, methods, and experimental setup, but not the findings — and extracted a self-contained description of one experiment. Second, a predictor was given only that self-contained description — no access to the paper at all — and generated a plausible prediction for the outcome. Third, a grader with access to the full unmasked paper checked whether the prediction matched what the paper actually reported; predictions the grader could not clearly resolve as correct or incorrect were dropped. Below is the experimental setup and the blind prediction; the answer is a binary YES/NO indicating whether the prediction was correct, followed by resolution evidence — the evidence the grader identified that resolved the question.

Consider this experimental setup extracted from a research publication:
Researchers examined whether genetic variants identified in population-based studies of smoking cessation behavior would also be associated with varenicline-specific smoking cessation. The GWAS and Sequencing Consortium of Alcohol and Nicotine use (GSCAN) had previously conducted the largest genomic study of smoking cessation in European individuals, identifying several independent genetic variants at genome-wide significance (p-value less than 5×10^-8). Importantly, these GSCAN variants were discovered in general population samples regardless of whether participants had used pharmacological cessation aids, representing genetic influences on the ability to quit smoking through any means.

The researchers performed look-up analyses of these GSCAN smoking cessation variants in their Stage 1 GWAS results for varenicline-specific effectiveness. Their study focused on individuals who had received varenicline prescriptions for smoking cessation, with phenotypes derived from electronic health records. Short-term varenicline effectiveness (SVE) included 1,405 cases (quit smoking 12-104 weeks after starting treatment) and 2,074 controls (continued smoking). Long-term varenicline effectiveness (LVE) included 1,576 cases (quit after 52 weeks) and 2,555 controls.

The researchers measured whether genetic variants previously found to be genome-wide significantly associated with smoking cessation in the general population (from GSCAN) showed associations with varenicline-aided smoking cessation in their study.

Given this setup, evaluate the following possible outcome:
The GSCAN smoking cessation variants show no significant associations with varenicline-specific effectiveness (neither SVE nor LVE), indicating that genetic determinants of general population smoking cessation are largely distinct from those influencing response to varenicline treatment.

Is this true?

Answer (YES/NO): YES